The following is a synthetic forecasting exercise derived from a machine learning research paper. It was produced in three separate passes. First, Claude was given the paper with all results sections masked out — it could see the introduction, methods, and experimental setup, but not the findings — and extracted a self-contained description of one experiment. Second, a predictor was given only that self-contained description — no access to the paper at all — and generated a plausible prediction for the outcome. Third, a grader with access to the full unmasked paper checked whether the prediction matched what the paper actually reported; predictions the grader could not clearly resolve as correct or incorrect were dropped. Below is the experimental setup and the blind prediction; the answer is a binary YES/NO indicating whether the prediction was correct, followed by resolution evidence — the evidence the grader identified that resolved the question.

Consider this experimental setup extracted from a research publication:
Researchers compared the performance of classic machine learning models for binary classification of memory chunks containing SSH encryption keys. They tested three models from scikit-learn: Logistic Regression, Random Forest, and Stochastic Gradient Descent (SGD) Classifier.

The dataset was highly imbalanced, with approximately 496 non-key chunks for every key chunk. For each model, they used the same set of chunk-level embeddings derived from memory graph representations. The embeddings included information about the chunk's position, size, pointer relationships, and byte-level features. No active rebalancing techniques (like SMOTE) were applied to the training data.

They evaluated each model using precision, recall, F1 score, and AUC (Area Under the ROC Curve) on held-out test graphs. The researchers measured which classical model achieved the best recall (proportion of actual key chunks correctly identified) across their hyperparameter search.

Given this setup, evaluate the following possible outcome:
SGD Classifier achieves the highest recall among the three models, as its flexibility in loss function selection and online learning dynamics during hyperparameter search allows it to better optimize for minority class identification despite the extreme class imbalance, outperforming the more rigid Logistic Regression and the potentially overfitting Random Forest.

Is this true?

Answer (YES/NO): YES